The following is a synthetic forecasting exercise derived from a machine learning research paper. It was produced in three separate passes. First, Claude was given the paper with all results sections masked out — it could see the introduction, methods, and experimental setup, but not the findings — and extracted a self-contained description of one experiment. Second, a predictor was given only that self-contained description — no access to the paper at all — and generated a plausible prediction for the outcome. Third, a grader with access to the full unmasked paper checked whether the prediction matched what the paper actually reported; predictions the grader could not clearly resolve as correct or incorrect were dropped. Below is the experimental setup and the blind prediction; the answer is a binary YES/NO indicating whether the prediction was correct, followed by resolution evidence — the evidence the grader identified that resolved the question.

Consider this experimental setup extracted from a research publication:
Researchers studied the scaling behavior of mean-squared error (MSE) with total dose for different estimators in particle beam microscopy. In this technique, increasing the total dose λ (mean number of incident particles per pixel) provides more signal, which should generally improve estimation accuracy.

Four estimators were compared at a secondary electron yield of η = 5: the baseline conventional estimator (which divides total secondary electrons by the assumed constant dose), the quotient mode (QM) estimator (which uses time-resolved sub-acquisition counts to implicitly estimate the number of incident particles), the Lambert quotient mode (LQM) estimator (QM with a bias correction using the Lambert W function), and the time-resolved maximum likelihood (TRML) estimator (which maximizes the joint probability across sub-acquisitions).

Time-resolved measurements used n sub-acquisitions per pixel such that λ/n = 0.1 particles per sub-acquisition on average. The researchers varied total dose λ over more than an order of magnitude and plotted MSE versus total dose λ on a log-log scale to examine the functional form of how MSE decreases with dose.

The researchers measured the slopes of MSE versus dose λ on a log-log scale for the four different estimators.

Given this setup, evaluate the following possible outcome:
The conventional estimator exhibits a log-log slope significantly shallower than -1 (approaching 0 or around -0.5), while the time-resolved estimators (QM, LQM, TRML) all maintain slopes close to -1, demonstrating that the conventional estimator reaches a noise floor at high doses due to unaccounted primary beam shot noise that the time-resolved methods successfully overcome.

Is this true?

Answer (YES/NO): NO